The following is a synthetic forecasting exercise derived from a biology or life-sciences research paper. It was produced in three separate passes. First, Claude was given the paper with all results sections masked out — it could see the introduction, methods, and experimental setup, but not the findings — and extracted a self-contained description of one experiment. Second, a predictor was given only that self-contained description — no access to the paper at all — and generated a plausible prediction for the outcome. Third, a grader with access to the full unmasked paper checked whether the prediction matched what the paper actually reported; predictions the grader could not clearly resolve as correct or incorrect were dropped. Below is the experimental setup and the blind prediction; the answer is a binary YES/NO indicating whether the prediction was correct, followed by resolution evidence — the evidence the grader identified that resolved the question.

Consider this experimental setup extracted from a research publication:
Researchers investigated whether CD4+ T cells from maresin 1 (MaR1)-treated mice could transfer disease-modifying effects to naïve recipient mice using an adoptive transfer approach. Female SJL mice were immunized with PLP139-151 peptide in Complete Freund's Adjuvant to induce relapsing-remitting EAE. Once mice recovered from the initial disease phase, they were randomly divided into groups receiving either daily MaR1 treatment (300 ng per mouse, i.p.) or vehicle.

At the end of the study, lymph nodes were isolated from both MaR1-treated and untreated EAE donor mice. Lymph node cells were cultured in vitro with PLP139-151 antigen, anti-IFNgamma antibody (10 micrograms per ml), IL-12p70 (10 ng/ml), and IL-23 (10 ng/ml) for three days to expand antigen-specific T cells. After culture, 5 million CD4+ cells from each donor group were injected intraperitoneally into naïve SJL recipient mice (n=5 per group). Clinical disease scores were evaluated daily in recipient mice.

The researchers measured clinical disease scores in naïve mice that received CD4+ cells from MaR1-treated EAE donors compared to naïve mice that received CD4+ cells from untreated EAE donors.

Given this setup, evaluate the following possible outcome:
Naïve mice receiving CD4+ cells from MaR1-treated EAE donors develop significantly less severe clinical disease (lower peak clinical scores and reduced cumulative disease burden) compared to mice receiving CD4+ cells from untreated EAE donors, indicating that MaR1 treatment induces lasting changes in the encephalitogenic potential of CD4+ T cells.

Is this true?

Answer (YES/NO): YES